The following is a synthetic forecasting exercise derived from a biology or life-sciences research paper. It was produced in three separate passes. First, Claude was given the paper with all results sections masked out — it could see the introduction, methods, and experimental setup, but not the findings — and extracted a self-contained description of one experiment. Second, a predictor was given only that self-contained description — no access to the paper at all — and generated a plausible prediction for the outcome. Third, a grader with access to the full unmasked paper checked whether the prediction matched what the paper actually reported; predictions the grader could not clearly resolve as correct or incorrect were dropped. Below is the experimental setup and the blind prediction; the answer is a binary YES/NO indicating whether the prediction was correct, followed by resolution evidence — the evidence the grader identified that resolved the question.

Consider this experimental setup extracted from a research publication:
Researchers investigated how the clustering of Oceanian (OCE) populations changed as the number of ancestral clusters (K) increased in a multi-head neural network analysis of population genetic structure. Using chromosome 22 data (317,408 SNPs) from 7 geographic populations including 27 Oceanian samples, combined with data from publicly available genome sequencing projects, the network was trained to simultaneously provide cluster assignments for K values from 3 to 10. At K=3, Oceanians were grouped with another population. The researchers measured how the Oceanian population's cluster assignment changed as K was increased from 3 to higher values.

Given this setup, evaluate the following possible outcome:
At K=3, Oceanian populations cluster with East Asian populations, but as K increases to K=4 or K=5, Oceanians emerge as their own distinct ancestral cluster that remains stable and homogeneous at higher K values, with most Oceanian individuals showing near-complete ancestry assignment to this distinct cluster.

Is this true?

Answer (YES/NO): NO